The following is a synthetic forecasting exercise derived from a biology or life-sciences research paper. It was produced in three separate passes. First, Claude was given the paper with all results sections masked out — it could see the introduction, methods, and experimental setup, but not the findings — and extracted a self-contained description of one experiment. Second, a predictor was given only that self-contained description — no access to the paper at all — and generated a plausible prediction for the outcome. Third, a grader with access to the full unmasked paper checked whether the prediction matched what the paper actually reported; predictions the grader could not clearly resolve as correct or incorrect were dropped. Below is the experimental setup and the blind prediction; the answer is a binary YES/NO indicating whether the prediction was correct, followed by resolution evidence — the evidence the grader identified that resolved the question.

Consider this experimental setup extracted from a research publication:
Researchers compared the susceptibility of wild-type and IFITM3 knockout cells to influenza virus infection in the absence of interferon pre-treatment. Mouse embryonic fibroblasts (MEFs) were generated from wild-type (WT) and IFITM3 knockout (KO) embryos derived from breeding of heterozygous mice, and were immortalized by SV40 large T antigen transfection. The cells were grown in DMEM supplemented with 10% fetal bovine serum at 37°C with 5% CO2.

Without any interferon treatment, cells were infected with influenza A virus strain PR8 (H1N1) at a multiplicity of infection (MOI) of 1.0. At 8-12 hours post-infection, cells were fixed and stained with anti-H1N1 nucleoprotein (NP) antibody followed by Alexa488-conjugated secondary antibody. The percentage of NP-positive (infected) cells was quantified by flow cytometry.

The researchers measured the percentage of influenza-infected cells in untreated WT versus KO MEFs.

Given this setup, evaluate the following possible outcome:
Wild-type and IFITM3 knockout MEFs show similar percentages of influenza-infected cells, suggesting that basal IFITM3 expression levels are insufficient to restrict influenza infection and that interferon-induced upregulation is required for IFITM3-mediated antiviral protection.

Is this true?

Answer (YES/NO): NO